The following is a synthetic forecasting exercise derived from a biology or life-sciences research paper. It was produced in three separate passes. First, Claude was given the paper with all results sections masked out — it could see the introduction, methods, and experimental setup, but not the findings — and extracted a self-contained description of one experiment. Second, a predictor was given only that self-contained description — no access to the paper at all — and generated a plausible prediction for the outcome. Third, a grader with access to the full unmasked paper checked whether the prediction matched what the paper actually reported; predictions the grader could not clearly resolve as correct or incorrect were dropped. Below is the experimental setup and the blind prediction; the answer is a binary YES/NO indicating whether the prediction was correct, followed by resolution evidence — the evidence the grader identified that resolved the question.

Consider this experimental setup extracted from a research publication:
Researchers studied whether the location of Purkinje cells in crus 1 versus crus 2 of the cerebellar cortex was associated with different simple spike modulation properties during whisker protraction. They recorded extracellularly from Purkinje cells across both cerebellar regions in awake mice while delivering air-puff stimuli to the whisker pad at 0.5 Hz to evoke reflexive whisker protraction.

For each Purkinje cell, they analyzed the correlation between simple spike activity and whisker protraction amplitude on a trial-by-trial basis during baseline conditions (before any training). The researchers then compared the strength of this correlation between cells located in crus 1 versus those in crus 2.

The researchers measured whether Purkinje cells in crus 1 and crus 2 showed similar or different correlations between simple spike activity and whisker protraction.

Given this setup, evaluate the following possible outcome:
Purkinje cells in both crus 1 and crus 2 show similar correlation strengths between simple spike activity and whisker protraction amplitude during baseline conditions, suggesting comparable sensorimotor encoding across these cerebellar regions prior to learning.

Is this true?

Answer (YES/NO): NO